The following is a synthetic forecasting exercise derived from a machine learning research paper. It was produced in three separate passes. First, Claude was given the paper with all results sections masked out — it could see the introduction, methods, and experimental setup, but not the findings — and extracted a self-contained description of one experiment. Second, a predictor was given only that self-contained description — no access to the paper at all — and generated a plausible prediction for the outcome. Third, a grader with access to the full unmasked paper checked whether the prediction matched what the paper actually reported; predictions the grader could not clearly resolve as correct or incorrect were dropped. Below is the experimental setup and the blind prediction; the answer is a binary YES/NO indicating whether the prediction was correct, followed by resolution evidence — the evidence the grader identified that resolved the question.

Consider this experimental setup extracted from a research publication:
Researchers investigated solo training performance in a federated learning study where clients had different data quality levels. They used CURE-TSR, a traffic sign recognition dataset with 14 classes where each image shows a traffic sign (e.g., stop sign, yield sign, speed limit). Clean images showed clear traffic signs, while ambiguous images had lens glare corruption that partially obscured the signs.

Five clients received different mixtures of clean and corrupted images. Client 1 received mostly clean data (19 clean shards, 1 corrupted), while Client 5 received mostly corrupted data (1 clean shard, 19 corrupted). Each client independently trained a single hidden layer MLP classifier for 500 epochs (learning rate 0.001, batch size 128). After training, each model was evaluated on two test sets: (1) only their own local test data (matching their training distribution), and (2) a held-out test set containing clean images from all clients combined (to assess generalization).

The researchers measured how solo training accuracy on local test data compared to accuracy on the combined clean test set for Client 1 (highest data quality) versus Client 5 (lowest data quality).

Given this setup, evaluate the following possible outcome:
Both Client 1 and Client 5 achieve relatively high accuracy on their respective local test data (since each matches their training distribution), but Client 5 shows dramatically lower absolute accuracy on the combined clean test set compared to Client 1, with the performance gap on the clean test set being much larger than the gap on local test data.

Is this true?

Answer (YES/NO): YES